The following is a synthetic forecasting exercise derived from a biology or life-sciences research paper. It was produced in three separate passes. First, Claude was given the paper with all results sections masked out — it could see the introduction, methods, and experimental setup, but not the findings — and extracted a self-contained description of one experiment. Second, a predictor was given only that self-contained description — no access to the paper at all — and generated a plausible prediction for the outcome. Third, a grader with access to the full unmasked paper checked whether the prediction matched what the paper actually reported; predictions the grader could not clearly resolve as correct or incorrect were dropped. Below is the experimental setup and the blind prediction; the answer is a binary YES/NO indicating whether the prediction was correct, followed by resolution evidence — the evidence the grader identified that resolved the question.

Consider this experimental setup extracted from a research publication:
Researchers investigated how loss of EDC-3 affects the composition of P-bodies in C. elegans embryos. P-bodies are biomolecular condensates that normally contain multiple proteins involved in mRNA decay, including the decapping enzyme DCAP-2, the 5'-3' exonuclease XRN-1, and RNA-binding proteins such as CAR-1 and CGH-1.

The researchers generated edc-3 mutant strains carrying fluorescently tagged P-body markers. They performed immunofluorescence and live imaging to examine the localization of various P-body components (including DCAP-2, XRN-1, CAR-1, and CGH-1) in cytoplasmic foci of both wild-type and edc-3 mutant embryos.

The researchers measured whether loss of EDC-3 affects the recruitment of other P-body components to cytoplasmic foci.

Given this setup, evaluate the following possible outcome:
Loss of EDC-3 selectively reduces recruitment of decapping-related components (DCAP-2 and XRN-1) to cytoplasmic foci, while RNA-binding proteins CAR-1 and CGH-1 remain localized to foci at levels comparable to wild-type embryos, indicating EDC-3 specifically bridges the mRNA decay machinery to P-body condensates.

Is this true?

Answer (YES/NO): NO